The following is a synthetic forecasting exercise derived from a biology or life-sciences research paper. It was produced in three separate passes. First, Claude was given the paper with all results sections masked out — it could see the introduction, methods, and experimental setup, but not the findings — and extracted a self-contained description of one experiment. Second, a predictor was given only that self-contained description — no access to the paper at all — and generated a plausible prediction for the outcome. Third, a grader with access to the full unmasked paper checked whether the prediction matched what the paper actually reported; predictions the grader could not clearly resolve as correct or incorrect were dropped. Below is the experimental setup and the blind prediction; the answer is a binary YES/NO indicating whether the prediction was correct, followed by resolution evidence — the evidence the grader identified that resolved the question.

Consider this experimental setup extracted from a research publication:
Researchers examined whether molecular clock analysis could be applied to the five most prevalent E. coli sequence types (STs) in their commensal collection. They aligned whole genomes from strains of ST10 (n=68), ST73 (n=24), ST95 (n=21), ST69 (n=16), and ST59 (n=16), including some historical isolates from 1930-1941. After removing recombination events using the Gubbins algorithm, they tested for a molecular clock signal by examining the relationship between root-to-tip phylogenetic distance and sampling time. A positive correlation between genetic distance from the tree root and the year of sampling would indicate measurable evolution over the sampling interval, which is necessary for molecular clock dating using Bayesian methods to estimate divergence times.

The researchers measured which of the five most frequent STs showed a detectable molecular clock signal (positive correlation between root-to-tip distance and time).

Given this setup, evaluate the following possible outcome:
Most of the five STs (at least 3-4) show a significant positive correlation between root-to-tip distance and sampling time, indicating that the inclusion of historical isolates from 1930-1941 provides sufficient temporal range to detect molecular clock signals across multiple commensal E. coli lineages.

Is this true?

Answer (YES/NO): YES